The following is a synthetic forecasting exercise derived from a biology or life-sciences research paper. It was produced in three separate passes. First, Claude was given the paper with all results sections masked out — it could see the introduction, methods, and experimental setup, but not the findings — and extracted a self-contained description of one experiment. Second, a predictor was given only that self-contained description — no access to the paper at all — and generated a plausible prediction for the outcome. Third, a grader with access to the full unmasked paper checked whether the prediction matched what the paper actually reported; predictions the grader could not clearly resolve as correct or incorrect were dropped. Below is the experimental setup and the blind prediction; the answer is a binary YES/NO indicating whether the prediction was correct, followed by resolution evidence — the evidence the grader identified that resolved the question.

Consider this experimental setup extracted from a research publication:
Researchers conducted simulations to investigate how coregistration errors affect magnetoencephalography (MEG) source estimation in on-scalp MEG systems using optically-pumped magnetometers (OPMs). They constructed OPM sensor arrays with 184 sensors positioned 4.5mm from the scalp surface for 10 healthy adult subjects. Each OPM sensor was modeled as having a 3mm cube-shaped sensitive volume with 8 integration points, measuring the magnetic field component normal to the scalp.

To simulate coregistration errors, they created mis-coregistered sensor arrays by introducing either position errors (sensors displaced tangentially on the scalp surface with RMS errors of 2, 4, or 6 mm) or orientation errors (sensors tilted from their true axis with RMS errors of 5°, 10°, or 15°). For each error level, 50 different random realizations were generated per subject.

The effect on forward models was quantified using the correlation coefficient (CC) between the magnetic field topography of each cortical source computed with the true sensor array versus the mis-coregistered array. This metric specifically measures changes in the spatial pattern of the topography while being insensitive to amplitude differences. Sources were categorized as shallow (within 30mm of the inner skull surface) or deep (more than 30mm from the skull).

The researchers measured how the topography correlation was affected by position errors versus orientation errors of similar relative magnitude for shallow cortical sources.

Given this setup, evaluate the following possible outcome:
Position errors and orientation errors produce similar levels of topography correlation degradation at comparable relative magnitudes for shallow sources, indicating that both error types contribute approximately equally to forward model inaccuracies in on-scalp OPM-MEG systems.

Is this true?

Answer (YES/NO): NO